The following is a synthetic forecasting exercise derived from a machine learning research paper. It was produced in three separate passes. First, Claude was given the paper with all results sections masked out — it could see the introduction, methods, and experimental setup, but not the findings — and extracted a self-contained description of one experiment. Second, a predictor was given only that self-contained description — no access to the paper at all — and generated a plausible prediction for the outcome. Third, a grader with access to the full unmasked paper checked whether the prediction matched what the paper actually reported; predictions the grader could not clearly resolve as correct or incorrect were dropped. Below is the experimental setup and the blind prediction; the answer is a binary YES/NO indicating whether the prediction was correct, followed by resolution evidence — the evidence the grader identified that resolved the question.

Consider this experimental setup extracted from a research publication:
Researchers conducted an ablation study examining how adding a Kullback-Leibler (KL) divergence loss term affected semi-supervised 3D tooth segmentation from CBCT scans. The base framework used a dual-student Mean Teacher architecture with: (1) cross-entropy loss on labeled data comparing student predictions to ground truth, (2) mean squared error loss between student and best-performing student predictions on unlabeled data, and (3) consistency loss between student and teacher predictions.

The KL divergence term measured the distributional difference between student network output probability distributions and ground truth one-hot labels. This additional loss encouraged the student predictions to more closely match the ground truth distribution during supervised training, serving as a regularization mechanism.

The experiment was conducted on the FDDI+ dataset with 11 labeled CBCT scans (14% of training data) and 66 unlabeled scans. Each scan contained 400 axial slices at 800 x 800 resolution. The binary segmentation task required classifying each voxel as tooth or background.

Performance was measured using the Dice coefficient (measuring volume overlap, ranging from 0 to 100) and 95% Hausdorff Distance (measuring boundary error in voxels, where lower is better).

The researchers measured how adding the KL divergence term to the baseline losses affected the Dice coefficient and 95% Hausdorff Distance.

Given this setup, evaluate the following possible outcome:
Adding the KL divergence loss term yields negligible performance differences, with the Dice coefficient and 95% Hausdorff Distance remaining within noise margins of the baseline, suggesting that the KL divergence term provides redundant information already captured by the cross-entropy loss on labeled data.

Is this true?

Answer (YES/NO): NO